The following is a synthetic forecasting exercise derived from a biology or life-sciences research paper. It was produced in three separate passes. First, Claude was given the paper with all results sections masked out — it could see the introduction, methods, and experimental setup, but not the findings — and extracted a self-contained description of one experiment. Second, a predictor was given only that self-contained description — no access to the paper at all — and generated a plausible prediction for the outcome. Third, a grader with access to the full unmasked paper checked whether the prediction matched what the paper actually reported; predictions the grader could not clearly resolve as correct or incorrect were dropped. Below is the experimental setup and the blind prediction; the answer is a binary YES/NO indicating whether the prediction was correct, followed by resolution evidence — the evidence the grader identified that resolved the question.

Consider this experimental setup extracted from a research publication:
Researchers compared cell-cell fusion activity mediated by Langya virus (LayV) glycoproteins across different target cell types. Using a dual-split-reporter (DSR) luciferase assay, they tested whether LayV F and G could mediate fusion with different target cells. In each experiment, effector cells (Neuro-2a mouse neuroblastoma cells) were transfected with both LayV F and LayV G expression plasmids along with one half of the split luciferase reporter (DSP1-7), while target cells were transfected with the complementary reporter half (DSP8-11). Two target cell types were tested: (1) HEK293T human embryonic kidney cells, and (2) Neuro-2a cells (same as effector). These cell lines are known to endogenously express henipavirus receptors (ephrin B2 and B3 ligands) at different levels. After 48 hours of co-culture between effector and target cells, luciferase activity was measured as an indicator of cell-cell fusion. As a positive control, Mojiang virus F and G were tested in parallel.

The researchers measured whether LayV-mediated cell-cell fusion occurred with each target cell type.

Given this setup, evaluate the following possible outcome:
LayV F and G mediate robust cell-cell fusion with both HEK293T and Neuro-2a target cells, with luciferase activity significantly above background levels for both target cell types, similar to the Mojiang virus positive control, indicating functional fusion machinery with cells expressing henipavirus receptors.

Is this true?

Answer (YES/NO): NO